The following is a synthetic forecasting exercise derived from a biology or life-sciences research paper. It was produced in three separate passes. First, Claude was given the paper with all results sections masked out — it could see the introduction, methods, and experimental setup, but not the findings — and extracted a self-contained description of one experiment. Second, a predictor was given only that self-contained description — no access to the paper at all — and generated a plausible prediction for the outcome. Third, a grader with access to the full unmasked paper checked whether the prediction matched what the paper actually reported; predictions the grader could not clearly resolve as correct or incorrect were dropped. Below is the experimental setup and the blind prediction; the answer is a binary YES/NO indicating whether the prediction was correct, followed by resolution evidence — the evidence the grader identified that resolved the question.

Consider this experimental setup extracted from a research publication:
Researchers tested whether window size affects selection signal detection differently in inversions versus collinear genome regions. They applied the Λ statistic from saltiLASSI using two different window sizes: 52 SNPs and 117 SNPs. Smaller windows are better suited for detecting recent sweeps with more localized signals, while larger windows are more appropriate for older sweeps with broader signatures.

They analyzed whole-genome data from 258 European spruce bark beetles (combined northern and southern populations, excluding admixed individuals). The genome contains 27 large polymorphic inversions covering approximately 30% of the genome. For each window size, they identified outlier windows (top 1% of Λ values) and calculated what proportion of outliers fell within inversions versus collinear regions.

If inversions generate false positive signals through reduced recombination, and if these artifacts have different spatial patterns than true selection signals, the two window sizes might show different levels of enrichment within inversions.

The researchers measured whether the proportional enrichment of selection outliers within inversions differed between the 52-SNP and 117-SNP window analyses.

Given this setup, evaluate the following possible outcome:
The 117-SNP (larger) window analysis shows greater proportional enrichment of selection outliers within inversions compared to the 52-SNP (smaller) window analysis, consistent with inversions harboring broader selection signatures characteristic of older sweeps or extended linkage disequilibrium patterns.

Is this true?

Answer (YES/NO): YES